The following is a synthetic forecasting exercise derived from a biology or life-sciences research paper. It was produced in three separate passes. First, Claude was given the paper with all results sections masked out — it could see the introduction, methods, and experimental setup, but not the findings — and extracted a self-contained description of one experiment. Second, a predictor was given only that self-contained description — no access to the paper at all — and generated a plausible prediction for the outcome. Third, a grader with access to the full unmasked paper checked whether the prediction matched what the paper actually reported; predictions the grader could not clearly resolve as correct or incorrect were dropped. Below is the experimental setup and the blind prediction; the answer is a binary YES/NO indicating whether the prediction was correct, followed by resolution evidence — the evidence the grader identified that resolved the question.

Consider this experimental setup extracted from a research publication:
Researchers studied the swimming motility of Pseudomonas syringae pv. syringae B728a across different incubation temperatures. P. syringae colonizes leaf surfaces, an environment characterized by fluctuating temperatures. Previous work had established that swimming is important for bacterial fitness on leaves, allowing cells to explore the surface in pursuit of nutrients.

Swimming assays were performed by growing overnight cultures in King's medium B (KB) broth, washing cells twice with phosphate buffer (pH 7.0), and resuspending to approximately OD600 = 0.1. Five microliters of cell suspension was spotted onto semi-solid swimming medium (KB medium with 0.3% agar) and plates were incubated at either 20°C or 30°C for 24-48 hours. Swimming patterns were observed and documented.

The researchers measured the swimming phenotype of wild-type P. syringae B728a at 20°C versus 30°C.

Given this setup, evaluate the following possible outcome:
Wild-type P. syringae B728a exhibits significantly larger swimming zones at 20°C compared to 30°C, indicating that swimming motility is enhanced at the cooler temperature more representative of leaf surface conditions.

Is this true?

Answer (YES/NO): YES